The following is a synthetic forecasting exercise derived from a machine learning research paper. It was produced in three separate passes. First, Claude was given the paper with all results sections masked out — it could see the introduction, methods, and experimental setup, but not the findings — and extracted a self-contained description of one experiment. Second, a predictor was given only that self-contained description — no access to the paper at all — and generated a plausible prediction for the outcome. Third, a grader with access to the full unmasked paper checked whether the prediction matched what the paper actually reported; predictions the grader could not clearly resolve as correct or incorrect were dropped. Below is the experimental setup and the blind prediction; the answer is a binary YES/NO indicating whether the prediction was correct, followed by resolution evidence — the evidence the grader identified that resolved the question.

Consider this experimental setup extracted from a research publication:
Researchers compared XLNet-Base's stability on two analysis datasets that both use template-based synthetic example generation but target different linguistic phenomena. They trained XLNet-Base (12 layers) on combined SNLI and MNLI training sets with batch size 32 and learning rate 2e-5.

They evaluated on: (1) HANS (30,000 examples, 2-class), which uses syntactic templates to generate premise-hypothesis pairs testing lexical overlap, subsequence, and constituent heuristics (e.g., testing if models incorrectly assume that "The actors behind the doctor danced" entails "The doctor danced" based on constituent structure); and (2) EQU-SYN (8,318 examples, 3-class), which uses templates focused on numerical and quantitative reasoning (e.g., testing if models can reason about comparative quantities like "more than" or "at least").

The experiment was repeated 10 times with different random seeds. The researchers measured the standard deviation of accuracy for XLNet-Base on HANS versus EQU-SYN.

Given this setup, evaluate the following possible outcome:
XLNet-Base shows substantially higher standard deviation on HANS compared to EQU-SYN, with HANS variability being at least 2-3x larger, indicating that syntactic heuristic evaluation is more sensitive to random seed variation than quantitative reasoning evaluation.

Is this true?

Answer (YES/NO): NO